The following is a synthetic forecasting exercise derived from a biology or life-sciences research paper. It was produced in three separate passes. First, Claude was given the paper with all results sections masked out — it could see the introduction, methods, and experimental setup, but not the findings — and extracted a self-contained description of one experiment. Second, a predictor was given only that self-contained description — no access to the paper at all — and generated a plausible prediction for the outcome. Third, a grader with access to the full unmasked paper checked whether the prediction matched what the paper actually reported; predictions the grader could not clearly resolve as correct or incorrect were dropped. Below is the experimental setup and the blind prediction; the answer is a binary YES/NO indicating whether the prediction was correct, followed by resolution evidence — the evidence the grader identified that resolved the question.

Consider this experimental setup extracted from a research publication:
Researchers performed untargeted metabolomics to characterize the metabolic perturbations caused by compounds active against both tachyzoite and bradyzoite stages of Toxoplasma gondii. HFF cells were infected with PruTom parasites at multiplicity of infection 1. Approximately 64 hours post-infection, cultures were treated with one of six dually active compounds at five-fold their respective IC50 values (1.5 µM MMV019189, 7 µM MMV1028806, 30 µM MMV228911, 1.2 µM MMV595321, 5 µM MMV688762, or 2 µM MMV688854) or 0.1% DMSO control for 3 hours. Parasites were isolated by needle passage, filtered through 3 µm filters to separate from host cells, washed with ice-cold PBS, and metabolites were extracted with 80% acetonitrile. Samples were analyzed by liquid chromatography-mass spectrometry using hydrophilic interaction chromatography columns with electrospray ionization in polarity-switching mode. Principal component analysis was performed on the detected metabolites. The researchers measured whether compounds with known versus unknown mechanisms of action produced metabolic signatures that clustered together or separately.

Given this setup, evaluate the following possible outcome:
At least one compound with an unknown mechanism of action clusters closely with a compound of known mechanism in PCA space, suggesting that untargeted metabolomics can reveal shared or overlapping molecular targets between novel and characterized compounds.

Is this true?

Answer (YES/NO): NO